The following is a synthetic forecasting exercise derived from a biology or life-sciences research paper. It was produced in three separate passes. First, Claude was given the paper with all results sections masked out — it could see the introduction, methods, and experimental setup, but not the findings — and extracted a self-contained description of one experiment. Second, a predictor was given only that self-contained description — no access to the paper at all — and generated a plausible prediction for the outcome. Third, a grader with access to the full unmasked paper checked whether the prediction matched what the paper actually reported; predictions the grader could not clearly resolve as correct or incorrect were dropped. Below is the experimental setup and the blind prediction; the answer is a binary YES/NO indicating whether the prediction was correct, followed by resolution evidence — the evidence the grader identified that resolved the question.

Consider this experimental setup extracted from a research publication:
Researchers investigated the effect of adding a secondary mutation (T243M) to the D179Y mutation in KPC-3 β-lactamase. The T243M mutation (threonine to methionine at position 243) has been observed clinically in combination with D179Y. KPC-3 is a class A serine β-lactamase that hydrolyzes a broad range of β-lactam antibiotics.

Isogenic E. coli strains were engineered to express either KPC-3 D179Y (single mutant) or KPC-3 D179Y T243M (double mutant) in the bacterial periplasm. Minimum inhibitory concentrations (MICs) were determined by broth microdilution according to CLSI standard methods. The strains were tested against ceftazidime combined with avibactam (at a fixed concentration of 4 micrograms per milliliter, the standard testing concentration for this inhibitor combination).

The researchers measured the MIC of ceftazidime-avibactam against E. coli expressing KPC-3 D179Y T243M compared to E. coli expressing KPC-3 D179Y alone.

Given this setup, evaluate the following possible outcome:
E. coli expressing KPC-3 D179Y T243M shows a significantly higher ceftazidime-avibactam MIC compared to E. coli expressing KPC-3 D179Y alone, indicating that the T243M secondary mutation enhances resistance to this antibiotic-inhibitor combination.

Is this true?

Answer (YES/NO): NO